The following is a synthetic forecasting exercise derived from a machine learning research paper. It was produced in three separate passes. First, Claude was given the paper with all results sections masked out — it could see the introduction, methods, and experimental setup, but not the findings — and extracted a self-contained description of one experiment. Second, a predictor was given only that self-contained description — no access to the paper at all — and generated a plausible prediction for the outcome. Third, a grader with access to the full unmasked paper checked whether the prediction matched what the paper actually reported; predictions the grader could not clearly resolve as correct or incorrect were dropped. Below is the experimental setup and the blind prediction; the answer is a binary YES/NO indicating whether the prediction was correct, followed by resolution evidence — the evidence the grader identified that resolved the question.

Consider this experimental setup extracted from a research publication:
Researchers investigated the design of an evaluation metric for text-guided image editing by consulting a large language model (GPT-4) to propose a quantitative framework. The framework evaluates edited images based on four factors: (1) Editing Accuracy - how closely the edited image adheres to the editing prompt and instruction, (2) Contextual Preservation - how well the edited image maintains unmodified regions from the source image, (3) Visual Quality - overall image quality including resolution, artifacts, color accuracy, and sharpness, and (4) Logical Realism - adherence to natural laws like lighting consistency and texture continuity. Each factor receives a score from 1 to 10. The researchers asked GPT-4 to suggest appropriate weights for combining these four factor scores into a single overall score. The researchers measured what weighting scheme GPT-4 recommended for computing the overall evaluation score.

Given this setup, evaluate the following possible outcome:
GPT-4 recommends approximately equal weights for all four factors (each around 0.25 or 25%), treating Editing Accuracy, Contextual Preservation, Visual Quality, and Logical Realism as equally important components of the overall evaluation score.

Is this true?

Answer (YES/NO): NO